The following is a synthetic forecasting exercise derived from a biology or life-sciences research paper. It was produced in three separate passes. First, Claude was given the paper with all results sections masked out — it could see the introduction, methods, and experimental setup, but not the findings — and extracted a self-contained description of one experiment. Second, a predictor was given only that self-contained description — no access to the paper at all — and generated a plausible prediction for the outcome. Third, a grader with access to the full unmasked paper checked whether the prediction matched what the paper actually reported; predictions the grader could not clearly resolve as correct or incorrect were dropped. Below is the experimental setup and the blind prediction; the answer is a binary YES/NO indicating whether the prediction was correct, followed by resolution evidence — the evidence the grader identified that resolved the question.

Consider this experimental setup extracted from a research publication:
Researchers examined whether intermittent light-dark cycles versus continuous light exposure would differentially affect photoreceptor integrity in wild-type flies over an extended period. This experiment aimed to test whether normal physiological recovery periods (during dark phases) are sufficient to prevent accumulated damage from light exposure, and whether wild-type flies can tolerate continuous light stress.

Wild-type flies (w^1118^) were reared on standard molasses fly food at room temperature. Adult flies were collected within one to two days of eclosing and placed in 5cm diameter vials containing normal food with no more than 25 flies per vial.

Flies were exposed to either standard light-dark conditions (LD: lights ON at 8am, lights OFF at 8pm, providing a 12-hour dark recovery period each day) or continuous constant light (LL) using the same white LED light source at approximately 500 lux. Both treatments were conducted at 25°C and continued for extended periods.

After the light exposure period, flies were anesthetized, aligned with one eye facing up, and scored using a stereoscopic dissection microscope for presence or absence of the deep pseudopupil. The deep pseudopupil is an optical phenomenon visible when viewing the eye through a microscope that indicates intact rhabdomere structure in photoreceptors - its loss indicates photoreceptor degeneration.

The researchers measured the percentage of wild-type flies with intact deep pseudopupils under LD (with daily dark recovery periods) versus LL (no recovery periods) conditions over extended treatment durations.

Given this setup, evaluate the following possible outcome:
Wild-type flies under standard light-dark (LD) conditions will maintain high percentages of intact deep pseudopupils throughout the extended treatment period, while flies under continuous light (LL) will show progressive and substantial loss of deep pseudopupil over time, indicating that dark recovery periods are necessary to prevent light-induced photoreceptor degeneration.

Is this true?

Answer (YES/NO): NO